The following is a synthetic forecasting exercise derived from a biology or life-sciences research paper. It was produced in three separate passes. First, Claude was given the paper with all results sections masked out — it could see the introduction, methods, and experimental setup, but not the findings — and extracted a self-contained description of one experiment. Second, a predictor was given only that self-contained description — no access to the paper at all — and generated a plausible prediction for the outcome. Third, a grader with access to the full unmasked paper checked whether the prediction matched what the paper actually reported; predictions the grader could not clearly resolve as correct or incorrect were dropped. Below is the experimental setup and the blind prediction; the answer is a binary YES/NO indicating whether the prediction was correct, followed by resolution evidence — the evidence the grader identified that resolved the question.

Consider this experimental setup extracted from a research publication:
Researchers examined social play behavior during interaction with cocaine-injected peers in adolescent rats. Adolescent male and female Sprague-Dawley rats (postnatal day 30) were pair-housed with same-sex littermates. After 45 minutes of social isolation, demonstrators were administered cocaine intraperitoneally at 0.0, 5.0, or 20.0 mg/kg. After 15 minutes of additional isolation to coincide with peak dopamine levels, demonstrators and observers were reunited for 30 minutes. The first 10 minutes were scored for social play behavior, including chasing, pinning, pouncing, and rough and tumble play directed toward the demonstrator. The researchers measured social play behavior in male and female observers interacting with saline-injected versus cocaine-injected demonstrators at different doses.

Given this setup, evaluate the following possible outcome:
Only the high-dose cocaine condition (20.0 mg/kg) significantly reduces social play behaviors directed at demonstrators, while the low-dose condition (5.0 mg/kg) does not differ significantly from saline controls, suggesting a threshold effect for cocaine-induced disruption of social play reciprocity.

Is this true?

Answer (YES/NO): NO